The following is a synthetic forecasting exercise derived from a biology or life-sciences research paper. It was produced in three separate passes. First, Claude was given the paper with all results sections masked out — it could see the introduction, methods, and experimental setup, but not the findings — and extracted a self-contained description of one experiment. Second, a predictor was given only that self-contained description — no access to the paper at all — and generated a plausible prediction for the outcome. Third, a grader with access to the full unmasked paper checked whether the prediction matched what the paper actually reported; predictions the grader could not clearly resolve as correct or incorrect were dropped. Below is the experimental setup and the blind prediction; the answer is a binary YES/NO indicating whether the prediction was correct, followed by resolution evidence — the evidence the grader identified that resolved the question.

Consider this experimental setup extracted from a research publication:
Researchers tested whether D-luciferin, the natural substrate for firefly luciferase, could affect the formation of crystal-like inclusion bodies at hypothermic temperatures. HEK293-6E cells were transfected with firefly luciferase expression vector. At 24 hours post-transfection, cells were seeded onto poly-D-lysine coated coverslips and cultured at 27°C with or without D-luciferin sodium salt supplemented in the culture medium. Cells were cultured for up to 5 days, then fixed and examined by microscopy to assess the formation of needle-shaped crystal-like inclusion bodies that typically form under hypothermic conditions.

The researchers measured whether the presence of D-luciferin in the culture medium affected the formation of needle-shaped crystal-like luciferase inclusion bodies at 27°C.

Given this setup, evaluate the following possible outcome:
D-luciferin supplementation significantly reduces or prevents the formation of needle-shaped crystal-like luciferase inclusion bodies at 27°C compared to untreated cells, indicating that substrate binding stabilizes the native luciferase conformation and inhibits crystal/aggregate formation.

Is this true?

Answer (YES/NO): NO